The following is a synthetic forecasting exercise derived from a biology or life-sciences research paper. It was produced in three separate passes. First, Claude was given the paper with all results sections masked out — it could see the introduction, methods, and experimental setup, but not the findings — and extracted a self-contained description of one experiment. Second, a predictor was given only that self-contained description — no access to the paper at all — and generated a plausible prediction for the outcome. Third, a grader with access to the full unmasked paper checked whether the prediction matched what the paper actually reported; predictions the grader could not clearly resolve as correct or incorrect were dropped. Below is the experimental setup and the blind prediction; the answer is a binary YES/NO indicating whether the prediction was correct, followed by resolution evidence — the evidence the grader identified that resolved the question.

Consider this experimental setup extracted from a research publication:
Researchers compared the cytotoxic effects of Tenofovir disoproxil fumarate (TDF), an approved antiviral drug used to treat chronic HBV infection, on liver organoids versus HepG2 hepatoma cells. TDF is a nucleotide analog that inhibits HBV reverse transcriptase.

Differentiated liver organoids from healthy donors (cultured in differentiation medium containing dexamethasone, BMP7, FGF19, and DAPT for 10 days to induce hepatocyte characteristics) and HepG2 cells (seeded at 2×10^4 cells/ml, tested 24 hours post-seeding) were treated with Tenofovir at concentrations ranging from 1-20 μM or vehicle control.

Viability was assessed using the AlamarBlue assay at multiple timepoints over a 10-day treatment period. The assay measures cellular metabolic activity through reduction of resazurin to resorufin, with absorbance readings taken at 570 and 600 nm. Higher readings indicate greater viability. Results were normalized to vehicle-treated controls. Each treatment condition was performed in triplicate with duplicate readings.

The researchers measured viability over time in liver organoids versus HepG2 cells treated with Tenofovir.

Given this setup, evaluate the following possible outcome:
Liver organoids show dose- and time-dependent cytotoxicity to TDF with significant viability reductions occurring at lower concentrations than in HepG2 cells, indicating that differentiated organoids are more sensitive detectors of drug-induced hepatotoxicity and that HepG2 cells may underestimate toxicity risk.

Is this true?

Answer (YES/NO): NO